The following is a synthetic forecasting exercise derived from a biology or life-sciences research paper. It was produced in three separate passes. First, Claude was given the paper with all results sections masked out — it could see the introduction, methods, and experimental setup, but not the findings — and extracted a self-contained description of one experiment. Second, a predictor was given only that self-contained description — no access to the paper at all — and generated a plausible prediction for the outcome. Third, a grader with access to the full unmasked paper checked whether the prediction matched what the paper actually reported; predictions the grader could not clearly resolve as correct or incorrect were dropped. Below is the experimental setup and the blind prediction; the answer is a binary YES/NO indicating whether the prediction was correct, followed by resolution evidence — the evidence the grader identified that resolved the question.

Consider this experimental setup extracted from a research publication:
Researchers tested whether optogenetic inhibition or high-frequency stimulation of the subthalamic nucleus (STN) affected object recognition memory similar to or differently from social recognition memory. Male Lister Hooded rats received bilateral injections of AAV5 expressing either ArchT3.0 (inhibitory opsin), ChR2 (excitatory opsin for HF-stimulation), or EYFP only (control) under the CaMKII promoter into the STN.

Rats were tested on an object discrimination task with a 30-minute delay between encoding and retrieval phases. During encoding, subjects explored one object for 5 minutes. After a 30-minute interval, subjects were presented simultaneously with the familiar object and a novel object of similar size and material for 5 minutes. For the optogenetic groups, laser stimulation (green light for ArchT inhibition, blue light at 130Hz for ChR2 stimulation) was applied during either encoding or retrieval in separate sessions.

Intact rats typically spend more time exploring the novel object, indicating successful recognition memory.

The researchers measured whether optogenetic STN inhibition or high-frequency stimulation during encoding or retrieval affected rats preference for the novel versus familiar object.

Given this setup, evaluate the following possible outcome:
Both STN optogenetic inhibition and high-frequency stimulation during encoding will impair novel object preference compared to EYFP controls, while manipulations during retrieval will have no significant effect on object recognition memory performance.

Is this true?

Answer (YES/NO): NO